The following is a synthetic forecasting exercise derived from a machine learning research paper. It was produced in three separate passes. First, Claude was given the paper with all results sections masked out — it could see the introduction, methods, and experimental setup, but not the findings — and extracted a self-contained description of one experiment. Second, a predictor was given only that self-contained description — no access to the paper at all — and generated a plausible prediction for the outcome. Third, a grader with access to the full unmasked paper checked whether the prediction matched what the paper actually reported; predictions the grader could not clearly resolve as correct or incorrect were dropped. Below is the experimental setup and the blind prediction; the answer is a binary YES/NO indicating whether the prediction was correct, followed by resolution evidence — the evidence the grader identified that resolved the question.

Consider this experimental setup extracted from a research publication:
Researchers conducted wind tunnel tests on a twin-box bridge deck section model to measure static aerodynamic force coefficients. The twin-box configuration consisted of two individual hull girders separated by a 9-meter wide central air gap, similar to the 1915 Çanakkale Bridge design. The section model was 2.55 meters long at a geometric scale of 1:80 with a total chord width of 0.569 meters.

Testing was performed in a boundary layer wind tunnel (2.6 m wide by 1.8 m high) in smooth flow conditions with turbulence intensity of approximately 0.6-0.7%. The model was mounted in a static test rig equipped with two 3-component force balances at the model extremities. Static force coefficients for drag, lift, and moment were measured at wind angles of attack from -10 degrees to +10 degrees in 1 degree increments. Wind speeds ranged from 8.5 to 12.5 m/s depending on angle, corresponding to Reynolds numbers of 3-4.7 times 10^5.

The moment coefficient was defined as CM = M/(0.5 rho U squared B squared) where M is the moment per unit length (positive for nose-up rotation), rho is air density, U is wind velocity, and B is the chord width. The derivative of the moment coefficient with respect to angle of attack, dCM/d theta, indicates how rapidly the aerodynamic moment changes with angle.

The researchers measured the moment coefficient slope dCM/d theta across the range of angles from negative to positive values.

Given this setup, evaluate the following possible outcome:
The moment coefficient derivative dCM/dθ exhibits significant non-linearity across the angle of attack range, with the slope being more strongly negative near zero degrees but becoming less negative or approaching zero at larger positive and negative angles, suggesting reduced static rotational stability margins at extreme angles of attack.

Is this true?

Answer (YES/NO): NO